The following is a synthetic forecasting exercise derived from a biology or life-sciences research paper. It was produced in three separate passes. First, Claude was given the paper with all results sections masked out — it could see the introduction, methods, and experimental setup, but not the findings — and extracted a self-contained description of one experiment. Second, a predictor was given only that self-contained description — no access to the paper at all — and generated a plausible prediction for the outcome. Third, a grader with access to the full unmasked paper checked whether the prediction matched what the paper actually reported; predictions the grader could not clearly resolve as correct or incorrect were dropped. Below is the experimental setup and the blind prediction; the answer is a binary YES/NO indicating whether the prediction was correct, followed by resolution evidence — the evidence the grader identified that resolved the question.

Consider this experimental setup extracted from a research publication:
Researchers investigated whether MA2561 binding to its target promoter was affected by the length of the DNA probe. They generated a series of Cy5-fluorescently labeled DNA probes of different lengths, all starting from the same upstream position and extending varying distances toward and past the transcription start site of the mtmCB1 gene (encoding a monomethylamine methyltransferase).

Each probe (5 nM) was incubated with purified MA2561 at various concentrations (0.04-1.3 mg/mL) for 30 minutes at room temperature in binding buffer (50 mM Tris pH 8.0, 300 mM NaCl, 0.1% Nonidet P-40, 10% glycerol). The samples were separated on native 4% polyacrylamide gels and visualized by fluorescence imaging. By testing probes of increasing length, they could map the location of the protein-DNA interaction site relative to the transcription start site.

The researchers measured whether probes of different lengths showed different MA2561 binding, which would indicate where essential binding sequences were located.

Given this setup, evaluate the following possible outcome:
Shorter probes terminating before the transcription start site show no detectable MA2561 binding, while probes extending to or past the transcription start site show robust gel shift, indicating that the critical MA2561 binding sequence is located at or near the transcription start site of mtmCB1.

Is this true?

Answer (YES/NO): YES